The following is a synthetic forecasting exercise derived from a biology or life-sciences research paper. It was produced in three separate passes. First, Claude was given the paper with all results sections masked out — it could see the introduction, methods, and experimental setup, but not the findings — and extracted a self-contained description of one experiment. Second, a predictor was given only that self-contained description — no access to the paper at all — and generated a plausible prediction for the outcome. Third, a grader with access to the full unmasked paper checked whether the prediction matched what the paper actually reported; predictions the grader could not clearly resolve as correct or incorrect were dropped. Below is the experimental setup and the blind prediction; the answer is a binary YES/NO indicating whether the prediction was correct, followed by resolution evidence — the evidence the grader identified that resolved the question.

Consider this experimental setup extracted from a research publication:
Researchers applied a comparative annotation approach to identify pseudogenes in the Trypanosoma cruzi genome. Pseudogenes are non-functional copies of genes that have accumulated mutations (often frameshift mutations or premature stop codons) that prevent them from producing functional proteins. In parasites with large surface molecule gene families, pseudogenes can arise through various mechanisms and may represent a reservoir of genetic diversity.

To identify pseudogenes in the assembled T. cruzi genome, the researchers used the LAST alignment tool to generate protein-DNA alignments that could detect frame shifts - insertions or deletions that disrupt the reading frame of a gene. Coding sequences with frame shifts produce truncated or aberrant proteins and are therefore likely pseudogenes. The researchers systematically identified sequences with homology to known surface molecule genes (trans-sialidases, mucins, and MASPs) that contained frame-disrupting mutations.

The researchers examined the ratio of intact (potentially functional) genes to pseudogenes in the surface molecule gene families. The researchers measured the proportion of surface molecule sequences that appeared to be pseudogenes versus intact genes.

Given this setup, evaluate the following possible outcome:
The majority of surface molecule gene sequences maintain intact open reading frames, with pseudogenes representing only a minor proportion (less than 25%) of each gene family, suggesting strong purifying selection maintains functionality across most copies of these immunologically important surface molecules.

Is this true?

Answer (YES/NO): YES